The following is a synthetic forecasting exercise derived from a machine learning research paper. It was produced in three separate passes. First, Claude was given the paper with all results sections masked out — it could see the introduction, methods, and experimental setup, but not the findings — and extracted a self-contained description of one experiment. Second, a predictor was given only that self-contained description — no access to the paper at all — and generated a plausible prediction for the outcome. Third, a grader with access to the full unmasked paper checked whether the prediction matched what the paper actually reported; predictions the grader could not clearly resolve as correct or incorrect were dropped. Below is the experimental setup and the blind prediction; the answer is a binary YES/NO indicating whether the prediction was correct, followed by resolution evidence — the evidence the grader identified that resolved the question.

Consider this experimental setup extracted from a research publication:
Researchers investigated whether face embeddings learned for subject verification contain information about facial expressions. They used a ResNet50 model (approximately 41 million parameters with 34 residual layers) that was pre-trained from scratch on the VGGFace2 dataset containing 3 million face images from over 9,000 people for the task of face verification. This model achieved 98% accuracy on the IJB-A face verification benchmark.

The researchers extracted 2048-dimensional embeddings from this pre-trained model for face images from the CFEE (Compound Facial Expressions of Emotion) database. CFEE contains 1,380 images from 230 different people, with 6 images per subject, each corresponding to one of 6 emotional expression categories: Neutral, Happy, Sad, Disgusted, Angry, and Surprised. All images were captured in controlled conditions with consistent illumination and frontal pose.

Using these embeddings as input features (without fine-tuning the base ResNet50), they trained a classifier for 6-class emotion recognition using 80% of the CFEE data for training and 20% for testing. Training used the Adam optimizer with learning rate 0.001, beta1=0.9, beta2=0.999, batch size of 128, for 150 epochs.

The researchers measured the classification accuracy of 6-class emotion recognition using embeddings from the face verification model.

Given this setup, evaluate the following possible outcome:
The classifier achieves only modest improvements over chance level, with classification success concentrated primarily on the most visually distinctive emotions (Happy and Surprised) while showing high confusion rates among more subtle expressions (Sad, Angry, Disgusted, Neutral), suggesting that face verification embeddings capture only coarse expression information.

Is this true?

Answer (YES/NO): NO